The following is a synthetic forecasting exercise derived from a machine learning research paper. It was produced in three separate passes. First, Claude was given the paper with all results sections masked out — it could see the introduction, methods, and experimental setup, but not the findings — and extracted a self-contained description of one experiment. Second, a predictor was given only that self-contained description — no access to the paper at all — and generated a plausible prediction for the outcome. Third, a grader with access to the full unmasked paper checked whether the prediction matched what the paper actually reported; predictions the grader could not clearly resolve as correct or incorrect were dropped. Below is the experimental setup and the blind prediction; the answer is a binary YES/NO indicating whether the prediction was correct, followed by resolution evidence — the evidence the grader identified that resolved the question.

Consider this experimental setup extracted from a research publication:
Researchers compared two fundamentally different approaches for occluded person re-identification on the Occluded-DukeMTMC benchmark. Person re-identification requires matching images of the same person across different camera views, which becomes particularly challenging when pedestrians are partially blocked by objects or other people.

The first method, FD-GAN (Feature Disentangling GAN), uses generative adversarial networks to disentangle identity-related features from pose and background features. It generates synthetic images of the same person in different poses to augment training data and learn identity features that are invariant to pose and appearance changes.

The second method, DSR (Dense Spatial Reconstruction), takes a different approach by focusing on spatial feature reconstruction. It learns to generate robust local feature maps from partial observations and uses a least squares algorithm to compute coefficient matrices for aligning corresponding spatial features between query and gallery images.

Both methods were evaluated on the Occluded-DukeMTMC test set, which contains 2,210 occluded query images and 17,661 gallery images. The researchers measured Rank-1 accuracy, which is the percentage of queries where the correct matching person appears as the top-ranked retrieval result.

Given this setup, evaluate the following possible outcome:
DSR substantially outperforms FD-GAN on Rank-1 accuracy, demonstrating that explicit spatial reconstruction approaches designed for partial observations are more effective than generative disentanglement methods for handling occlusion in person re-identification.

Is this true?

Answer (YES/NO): NO